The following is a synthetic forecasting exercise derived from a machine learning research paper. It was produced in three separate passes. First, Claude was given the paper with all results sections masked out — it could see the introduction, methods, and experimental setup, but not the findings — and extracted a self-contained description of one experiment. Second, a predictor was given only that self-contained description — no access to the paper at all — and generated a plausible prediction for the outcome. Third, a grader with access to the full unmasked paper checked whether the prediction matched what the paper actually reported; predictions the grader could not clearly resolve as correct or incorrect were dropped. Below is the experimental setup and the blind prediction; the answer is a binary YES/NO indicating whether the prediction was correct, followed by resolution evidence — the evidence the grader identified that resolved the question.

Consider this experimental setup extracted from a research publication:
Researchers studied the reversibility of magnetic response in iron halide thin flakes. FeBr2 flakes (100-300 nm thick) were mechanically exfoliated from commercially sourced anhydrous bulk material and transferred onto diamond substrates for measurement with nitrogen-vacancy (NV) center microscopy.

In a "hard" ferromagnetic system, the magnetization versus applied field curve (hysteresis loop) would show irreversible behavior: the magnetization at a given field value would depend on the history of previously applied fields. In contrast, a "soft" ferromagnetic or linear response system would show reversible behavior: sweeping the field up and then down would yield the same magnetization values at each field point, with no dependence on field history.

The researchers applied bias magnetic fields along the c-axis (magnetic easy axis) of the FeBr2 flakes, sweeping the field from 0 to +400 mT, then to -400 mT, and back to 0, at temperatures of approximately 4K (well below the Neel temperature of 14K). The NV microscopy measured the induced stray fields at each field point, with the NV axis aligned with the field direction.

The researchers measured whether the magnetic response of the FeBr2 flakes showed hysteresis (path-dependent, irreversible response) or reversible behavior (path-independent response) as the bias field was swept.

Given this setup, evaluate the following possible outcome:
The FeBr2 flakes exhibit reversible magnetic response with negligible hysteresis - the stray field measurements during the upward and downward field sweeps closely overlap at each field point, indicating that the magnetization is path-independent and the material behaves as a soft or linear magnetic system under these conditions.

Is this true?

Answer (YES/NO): YES